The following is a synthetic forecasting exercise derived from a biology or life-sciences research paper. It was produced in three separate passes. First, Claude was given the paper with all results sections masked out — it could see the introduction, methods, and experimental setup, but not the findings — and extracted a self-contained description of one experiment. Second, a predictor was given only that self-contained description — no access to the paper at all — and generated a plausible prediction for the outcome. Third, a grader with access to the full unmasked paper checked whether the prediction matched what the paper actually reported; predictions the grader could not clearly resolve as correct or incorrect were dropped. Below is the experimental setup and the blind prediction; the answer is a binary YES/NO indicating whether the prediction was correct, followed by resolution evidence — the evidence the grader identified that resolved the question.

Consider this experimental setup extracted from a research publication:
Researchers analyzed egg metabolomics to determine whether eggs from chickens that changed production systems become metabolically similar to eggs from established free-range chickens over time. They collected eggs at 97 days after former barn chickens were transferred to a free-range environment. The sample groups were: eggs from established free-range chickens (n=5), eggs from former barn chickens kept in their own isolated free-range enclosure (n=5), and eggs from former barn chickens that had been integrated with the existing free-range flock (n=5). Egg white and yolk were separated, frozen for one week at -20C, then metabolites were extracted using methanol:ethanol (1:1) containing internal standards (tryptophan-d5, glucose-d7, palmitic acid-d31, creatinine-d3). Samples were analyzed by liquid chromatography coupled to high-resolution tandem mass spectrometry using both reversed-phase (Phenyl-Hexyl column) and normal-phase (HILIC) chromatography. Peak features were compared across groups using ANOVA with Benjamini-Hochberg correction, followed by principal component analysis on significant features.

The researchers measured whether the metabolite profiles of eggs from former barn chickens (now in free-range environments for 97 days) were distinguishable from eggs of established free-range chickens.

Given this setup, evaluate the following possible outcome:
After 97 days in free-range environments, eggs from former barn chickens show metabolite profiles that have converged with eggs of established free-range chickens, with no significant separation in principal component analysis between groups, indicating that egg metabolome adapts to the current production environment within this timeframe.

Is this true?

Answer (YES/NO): NO